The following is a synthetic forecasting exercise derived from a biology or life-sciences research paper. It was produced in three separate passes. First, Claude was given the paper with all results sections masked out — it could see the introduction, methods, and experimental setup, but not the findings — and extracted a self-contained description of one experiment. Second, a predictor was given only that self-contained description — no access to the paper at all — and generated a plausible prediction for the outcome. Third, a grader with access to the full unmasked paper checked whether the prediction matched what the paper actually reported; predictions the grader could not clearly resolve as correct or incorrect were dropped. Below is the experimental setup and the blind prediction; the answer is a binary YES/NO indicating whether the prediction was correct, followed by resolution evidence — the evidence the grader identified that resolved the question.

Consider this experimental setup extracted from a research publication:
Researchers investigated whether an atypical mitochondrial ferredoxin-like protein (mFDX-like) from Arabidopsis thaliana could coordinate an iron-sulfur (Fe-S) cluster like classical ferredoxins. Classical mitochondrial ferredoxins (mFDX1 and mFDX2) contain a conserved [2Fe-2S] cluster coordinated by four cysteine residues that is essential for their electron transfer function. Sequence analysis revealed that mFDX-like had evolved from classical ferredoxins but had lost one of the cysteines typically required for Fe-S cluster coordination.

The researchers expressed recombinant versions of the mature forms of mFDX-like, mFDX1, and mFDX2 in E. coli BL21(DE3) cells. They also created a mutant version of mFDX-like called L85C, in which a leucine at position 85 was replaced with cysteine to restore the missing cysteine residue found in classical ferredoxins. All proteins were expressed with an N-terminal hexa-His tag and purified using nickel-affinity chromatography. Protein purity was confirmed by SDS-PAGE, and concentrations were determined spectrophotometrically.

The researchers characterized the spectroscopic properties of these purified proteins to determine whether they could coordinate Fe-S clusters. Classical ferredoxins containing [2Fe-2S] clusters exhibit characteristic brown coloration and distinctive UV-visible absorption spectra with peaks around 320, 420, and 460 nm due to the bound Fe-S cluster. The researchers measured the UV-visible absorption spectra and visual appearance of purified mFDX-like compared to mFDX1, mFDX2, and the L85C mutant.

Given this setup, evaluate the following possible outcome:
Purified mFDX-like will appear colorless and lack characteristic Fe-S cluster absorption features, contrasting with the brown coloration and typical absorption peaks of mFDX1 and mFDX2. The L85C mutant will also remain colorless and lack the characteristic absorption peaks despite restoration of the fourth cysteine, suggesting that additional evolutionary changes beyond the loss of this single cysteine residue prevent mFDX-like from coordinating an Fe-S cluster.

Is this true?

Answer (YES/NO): NO